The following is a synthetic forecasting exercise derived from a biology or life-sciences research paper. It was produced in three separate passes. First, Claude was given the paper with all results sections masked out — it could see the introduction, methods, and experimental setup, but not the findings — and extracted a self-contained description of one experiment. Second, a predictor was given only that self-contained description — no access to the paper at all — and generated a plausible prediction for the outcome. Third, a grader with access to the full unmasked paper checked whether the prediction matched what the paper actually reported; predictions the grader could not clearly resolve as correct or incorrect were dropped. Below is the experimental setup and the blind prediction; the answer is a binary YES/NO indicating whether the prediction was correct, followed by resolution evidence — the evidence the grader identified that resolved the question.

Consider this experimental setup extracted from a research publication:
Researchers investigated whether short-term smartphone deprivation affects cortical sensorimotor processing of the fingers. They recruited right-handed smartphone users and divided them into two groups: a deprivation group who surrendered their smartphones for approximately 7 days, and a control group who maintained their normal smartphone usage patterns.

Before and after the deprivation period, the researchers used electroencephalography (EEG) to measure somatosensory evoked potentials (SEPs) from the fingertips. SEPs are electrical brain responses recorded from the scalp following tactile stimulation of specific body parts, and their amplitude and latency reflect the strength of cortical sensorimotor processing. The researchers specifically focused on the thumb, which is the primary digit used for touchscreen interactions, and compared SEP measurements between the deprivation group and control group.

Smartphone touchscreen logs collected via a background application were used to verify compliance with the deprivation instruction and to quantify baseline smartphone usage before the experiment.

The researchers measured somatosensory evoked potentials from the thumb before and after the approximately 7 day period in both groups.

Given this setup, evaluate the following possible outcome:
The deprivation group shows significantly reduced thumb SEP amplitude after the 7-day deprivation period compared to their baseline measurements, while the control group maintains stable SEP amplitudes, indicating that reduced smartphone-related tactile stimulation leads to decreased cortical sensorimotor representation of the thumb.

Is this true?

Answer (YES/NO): YES